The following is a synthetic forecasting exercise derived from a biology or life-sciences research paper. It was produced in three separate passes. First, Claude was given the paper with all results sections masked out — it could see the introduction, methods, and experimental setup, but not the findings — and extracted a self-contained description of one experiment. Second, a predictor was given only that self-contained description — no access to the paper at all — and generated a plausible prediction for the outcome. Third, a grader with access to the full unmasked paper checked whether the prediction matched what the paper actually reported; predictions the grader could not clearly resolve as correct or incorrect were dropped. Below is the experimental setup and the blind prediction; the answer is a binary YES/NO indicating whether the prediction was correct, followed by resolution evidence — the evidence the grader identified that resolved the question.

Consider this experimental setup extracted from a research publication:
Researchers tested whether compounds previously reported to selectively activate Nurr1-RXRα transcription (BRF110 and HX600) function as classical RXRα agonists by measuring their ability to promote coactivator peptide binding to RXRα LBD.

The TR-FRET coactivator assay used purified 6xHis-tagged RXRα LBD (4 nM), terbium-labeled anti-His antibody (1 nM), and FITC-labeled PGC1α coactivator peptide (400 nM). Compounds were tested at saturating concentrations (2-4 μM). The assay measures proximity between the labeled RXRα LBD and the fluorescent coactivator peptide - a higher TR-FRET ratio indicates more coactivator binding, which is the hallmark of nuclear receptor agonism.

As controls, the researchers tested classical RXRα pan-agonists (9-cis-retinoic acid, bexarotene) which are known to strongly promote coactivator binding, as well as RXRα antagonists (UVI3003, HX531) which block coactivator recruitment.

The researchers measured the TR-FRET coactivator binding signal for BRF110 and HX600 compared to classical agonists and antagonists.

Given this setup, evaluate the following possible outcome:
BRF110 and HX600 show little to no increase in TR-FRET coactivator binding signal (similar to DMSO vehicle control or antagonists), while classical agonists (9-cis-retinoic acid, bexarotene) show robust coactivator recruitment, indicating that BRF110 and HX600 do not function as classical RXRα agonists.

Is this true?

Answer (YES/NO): YES